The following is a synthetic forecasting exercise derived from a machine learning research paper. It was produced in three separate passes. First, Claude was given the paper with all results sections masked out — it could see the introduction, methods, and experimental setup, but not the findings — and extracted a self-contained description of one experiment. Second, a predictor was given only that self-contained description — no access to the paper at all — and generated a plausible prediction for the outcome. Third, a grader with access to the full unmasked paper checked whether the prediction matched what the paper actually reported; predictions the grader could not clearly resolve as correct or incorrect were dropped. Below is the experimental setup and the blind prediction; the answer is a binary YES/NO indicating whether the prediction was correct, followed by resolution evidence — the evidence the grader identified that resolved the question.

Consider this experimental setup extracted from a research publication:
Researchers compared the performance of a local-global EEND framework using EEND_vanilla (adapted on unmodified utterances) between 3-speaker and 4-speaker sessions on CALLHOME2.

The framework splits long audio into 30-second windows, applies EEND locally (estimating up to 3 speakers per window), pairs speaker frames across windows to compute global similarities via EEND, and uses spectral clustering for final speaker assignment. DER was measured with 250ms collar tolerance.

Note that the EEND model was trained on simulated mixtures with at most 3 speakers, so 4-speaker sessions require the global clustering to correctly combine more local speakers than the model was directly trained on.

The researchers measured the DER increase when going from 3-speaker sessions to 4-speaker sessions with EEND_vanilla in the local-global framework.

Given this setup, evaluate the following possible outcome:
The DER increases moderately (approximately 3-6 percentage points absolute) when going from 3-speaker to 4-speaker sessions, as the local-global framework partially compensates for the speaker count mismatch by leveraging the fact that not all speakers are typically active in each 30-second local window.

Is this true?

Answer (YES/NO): YES